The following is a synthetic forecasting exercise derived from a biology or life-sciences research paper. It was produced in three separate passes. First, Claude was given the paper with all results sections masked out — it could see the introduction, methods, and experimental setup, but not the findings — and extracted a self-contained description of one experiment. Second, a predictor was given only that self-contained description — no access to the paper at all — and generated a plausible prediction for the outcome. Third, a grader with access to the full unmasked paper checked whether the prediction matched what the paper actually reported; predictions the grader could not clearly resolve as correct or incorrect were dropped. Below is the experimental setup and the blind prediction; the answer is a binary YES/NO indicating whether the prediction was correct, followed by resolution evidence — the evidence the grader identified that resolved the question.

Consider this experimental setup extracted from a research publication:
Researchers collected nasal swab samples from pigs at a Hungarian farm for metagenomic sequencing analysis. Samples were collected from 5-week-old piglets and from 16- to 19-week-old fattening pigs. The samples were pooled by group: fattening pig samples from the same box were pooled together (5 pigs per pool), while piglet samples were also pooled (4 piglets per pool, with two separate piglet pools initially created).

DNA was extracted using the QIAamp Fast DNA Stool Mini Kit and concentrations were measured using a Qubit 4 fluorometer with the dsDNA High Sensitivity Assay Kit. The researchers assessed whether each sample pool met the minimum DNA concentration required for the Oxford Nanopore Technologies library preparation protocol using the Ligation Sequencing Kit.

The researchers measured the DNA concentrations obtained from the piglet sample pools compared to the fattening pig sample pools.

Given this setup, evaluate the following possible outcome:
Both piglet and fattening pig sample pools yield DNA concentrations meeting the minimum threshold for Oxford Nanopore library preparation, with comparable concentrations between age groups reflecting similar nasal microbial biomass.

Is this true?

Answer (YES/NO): NO